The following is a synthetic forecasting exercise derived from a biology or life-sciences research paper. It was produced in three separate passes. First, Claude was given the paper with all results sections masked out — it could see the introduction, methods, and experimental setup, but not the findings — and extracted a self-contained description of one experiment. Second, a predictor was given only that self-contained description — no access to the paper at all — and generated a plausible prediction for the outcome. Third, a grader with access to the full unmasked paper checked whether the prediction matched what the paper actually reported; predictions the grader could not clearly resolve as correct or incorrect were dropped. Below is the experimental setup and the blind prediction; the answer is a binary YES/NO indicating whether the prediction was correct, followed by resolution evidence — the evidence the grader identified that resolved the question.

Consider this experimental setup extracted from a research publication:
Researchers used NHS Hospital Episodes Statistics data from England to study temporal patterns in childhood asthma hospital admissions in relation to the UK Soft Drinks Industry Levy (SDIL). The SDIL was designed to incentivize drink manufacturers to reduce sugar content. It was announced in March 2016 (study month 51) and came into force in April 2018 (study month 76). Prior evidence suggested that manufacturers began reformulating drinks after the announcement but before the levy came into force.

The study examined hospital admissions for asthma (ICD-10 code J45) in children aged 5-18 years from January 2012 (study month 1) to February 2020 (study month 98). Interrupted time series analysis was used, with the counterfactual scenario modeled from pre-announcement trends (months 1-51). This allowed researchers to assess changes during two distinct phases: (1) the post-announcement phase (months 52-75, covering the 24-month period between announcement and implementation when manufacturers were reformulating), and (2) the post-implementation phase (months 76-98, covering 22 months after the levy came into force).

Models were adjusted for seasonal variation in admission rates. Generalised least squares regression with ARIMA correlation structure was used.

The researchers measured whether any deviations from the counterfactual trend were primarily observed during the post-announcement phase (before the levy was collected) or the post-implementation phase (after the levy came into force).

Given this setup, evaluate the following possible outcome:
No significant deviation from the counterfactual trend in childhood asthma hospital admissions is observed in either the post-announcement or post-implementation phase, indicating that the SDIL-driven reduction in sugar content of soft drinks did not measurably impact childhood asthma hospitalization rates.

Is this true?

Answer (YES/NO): NO